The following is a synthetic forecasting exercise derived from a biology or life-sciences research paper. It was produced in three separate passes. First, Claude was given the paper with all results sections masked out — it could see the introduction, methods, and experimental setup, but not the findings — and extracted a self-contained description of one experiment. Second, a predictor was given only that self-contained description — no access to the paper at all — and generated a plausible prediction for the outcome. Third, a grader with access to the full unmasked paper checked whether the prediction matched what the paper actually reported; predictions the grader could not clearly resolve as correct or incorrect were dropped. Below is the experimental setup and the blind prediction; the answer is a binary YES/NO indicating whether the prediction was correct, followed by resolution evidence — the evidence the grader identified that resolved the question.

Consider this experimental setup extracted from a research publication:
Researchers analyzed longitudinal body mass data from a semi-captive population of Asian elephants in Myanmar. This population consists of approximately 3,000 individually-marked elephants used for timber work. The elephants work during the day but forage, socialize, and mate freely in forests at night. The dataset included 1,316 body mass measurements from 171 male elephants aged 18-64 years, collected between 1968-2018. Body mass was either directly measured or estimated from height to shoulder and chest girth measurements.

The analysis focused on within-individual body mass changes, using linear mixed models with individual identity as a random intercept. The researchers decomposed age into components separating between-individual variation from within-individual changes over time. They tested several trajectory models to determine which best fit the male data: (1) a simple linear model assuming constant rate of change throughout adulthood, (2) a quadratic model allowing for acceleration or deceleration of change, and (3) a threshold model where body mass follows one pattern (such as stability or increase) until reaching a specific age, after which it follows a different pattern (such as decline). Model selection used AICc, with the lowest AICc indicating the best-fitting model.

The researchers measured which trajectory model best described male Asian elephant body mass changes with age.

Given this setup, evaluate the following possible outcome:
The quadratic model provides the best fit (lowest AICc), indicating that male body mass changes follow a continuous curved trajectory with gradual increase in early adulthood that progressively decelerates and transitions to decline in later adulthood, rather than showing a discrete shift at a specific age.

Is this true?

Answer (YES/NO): NO